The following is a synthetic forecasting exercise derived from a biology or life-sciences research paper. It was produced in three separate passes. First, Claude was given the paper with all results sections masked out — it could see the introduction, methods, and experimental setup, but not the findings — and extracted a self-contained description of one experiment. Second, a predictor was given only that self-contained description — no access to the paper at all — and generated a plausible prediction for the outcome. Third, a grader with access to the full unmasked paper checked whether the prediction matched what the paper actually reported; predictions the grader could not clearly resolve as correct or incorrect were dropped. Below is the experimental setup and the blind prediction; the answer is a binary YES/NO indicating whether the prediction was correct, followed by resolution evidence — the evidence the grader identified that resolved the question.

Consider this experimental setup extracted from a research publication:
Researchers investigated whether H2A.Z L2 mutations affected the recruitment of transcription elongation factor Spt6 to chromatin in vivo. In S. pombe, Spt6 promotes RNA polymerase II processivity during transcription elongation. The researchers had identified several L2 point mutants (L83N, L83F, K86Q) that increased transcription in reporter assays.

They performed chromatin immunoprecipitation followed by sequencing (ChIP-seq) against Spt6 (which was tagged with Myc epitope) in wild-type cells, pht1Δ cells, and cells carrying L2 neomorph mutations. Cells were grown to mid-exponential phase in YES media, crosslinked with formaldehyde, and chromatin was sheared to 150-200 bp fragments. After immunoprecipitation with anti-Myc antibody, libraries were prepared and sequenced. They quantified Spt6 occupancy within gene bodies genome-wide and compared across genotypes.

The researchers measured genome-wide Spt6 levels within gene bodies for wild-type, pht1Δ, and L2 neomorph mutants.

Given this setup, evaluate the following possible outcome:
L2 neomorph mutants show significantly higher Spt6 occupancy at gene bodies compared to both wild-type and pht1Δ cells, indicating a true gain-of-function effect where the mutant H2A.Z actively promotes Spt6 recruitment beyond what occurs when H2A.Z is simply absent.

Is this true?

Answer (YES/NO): YES